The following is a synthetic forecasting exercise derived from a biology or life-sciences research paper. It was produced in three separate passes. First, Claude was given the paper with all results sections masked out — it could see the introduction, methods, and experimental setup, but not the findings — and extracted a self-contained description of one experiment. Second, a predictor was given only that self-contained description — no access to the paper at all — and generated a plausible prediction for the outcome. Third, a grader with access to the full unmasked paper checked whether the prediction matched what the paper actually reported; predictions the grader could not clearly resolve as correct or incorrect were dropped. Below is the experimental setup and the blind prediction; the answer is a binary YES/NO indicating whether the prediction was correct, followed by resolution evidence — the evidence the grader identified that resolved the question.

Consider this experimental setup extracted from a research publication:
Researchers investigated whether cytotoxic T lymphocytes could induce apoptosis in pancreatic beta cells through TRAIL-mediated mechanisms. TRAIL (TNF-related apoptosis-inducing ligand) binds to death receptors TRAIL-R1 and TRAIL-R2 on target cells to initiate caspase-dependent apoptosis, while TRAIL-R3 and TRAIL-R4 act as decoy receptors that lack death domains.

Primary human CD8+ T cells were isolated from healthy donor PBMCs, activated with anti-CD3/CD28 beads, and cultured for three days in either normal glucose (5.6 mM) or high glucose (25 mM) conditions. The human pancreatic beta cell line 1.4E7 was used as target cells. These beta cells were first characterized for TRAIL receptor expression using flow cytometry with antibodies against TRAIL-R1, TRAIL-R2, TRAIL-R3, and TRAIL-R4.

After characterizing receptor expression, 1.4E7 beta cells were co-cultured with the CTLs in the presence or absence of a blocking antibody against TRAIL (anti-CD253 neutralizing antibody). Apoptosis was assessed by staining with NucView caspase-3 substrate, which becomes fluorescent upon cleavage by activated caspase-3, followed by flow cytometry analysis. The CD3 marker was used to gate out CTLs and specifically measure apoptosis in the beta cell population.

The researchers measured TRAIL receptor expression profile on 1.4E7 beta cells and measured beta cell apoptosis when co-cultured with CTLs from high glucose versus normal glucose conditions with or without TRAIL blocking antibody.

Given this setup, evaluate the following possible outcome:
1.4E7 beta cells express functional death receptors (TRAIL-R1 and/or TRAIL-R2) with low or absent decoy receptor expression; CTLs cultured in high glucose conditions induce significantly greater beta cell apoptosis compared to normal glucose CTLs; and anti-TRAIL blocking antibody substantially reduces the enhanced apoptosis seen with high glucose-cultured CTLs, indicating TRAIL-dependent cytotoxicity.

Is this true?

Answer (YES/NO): YES